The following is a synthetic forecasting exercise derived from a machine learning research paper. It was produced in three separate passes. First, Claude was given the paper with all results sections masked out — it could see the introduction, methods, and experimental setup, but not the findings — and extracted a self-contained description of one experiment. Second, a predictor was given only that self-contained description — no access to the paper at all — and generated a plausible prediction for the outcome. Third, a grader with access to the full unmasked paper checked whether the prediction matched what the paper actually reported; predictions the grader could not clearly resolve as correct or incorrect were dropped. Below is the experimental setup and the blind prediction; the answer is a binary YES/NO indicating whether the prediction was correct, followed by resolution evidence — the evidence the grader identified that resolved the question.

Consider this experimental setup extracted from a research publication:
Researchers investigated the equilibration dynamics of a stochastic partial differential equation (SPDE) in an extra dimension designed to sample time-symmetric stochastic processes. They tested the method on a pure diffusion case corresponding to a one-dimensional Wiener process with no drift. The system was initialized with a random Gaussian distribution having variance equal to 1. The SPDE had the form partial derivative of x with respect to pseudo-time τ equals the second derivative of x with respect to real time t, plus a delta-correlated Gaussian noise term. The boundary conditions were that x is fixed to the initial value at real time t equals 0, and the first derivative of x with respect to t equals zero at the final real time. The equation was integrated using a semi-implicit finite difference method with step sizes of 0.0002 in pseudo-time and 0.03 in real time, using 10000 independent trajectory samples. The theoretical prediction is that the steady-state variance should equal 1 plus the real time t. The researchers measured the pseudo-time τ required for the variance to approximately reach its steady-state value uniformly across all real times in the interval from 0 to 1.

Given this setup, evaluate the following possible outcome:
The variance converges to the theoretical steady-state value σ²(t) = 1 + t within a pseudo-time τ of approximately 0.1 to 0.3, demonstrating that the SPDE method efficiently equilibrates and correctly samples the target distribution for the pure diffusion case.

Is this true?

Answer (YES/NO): NO